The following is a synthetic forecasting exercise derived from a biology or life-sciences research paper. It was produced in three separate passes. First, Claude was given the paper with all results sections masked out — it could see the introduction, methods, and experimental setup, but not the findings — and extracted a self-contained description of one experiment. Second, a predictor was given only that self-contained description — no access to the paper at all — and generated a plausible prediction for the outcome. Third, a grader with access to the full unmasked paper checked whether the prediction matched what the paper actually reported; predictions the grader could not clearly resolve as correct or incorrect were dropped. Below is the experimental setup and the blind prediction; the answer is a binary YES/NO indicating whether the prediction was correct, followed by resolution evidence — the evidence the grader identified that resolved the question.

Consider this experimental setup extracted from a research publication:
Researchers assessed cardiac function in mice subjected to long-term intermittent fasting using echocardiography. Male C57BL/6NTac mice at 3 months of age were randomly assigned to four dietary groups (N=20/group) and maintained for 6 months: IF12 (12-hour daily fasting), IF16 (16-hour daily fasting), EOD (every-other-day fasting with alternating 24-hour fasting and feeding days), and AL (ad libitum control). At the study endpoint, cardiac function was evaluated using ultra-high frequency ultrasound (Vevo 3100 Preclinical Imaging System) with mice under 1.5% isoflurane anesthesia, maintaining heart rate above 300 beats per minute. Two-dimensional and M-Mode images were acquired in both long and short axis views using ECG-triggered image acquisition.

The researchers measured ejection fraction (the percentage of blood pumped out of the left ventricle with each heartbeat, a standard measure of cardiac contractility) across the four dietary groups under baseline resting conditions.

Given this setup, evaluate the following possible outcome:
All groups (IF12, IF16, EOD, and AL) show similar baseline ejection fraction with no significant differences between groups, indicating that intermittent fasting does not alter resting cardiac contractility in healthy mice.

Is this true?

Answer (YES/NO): NO